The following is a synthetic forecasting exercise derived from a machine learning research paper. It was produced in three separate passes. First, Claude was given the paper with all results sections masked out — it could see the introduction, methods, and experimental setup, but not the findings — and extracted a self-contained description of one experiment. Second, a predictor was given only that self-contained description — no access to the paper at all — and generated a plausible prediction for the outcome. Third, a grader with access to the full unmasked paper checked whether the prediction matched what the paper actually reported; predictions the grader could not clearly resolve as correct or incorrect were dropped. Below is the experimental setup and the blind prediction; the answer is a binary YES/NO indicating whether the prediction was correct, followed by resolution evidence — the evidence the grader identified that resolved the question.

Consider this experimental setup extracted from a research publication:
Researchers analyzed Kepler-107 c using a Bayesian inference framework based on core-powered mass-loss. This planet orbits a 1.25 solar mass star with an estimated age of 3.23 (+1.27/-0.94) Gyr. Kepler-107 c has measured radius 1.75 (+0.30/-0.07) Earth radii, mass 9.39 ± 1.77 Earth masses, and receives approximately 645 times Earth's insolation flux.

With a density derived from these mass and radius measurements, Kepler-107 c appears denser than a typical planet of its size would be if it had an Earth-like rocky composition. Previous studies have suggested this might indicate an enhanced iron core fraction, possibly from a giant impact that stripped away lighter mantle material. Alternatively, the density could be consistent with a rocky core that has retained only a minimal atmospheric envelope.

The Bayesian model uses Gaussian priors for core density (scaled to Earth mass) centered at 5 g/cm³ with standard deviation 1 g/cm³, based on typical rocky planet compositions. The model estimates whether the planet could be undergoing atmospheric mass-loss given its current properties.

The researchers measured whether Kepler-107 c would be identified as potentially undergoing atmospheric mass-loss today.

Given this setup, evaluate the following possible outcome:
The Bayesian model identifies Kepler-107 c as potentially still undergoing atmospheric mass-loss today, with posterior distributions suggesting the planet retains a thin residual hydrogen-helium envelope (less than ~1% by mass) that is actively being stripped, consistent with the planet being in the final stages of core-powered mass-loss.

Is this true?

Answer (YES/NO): YES